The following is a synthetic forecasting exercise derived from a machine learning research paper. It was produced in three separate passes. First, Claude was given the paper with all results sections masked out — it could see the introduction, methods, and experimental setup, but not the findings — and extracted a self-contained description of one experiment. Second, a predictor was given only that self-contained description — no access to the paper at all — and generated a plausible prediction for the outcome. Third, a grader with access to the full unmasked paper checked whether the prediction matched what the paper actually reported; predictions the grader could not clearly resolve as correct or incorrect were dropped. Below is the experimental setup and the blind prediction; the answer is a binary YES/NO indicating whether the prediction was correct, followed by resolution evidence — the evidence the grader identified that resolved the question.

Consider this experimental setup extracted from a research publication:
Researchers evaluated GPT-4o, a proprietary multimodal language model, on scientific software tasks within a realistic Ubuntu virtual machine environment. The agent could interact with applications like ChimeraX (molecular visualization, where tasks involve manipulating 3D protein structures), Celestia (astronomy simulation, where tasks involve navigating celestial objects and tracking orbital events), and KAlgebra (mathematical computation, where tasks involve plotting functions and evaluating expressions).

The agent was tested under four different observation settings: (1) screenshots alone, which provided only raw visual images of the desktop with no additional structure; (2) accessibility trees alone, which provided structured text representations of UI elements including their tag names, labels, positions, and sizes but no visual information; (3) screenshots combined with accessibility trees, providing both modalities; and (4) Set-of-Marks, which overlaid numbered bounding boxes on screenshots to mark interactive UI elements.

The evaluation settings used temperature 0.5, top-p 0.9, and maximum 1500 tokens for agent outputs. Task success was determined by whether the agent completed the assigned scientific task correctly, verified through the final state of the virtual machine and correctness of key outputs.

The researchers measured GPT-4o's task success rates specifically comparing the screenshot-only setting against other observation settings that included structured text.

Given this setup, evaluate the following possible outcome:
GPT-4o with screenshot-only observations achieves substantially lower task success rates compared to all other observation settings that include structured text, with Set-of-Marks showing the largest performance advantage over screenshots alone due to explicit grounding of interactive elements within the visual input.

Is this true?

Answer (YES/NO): NO